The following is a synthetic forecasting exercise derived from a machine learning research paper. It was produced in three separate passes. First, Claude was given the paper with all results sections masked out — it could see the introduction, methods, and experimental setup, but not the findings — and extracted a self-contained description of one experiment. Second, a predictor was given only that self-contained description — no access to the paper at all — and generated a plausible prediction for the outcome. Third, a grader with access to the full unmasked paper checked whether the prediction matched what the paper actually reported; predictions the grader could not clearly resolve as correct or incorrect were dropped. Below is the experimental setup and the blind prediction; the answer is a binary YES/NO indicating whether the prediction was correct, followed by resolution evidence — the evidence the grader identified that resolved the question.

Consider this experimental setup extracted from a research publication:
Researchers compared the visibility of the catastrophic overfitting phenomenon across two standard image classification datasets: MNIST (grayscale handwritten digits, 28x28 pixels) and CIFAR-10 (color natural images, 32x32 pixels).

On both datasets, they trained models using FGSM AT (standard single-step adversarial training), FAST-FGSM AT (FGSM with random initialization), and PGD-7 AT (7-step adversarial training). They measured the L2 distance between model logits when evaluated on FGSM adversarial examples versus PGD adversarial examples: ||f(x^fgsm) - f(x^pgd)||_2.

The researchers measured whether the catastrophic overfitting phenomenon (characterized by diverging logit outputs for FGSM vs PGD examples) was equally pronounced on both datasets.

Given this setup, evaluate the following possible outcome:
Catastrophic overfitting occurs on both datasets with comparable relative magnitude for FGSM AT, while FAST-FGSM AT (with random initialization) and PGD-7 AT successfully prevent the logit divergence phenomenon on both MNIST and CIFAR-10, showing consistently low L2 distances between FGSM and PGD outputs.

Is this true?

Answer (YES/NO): NO